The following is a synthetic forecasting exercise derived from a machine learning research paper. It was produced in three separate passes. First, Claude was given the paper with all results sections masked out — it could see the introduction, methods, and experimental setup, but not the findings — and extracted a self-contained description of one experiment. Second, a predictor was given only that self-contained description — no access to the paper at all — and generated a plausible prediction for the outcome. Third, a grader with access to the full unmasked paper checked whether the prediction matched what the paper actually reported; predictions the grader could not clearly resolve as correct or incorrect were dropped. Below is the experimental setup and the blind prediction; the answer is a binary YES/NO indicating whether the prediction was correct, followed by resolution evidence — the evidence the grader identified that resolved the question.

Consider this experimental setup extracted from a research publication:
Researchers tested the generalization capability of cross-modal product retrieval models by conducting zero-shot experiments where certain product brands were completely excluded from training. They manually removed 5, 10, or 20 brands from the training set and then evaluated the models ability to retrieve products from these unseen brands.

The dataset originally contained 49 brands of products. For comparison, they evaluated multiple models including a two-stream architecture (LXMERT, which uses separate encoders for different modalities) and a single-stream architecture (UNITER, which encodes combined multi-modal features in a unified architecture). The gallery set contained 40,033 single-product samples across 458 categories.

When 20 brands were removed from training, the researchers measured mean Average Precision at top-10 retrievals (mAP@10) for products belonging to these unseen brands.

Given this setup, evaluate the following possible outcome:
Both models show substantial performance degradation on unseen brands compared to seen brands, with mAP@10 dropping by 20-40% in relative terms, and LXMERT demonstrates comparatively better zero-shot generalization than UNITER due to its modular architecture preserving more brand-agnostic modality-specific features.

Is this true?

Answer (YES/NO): NO